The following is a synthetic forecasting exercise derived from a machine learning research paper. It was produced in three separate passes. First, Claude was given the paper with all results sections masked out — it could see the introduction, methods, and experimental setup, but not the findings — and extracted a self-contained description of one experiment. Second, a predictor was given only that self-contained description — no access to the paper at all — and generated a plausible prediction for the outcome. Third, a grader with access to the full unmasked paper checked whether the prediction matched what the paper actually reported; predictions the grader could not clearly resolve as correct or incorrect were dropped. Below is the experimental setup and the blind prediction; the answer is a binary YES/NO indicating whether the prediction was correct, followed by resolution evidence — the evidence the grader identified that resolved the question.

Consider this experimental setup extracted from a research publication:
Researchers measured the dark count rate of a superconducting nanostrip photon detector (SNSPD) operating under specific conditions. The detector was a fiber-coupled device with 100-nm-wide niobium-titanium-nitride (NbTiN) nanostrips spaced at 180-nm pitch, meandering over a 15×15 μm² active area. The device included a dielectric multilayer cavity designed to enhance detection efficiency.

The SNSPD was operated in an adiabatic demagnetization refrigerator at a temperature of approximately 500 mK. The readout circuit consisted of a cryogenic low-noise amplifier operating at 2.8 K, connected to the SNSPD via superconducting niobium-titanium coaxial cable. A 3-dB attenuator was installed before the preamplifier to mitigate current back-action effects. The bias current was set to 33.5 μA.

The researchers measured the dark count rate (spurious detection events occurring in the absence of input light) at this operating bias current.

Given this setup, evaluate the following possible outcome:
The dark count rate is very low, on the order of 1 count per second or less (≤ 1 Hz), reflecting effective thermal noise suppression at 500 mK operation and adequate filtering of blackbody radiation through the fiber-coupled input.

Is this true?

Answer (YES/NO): YES